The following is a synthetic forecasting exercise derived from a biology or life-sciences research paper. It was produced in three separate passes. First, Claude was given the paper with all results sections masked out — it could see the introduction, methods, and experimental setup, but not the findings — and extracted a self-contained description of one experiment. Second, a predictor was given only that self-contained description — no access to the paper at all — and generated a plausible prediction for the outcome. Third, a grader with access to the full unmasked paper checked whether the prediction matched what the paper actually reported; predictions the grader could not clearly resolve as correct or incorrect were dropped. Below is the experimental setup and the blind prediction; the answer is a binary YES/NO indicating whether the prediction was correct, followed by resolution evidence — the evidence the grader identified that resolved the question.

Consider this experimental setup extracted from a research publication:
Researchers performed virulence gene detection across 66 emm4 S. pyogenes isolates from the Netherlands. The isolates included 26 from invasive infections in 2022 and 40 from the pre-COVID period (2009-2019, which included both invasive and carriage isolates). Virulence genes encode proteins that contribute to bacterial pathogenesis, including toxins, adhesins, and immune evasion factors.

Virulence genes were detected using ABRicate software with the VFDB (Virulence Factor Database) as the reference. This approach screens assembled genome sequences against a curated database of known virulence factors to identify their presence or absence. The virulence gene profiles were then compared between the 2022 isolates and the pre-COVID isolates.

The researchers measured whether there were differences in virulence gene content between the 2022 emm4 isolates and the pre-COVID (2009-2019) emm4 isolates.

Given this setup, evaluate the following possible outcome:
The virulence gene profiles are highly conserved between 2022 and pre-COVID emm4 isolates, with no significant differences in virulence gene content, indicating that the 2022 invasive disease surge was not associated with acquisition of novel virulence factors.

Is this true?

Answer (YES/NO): YES